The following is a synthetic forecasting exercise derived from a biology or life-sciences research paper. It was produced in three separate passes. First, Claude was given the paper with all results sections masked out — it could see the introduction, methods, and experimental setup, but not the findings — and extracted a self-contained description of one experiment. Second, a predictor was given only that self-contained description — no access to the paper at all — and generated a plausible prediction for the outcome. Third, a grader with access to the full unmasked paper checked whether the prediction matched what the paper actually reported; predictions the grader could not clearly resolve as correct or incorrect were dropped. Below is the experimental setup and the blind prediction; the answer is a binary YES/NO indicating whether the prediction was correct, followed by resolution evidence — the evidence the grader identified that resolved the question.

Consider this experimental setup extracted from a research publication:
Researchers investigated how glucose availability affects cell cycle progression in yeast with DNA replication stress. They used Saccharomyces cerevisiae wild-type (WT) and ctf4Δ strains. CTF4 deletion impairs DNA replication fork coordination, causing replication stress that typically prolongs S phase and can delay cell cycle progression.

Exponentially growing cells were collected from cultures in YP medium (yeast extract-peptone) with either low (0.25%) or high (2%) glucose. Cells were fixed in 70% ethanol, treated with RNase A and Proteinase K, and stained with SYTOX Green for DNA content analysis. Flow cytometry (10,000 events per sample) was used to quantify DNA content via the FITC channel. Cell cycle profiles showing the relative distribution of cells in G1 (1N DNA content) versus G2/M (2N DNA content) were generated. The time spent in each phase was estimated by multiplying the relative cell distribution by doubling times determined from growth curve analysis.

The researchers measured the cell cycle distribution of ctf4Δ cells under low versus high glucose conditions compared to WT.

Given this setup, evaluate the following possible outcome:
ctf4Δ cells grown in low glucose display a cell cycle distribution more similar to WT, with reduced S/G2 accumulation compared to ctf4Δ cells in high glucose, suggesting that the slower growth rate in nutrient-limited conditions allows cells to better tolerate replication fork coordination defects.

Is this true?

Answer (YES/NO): YES